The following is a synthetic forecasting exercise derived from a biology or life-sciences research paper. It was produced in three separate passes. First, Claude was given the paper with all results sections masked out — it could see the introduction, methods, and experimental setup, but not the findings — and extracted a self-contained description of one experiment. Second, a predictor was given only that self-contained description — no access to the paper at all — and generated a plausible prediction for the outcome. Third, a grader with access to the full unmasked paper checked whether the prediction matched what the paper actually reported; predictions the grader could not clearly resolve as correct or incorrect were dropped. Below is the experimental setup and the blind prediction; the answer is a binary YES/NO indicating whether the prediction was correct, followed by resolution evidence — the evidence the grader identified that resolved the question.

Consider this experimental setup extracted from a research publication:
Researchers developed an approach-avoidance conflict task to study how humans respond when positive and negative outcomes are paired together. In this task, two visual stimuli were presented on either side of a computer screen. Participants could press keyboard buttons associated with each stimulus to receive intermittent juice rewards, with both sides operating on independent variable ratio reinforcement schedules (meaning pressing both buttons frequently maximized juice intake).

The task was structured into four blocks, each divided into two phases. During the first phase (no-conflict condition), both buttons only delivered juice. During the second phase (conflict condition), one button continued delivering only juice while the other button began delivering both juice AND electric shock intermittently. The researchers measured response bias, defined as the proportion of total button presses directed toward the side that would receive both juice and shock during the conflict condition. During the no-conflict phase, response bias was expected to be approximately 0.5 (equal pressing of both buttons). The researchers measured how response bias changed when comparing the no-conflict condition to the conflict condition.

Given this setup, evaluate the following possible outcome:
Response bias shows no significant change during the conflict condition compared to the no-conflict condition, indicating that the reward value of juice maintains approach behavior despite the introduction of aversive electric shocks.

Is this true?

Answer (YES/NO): NO